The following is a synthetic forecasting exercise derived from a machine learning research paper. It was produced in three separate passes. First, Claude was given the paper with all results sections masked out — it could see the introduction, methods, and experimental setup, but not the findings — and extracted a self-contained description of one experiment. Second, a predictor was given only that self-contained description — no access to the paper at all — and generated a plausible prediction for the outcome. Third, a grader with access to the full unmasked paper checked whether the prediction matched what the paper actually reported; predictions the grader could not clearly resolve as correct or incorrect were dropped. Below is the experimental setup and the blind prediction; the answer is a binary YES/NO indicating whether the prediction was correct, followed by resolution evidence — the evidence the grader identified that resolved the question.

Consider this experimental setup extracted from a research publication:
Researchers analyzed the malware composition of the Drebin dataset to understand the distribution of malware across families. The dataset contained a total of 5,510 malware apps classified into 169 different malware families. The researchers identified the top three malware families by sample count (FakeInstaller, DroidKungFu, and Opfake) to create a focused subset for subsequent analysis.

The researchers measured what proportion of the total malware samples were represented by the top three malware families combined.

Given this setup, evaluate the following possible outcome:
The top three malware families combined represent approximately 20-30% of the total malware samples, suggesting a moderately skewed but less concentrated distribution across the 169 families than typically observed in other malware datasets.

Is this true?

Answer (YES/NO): NO